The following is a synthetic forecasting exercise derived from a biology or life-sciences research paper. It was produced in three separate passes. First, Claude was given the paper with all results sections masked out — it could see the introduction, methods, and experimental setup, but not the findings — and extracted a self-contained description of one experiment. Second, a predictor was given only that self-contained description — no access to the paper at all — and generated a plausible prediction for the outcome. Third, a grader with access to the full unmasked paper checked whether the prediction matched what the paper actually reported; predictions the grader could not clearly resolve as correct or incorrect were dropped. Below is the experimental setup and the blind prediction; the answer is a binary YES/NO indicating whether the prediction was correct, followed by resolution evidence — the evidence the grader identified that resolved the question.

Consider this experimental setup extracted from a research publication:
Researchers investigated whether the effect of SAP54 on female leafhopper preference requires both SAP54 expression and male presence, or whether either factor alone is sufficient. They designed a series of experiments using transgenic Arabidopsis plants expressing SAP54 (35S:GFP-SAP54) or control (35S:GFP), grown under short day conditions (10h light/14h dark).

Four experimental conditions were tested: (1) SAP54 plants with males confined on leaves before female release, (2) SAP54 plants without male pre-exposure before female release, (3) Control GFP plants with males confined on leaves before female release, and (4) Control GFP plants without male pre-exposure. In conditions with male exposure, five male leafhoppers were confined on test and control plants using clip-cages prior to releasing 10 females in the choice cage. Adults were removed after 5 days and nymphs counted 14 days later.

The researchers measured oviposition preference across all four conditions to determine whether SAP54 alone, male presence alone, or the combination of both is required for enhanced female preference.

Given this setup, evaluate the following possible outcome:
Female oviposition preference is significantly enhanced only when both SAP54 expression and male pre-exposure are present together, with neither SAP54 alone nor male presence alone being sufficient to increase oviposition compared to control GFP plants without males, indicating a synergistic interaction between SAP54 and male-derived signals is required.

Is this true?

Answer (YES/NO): YES